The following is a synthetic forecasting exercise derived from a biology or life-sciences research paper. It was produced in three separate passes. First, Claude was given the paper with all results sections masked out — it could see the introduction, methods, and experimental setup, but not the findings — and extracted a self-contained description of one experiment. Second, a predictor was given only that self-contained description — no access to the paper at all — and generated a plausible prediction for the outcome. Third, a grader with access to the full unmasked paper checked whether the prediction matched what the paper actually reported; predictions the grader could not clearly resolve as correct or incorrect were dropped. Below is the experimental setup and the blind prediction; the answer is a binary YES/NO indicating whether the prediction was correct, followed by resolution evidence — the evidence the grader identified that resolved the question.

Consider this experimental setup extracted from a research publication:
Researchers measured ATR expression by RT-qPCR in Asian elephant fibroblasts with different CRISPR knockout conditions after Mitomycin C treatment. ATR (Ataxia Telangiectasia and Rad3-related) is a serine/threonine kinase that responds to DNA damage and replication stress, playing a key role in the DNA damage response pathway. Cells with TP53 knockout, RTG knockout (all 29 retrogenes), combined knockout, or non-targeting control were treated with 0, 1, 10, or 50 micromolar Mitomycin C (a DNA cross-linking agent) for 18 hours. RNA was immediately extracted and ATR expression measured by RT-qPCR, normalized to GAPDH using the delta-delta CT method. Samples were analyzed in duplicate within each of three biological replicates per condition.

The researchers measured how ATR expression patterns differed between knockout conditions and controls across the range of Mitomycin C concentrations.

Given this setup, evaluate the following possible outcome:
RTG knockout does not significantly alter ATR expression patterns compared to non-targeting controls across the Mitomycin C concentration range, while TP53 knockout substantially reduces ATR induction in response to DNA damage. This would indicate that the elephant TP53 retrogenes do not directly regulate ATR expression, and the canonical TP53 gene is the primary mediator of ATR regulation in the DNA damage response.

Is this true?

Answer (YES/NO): NO